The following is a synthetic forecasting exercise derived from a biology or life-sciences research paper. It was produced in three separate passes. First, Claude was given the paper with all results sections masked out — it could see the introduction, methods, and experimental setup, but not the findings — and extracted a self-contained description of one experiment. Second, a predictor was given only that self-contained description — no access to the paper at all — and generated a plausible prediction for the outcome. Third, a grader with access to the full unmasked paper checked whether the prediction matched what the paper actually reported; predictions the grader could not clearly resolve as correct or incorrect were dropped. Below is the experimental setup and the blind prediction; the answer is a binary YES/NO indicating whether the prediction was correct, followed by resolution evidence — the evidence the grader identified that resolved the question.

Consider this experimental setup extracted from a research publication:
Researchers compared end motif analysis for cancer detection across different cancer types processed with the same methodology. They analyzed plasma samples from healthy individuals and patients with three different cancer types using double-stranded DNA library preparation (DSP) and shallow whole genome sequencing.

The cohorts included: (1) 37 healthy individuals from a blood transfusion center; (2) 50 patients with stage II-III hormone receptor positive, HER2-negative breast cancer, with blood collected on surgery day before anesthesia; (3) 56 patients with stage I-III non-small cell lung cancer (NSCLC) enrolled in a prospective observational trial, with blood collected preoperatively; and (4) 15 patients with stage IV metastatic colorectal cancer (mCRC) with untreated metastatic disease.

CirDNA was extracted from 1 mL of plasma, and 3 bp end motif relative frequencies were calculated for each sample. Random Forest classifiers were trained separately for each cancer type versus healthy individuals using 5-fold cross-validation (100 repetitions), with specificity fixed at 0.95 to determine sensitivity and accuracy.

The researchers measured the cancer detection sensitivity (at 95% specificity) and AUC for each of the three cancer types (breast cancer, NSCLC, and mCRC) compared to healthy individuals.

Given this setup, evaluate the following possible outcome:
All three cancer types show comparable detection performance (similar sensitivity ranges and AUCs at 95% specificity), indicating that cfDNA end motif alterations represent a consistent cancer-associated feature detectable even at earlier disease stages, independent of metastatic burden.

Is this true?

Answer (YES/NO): NO